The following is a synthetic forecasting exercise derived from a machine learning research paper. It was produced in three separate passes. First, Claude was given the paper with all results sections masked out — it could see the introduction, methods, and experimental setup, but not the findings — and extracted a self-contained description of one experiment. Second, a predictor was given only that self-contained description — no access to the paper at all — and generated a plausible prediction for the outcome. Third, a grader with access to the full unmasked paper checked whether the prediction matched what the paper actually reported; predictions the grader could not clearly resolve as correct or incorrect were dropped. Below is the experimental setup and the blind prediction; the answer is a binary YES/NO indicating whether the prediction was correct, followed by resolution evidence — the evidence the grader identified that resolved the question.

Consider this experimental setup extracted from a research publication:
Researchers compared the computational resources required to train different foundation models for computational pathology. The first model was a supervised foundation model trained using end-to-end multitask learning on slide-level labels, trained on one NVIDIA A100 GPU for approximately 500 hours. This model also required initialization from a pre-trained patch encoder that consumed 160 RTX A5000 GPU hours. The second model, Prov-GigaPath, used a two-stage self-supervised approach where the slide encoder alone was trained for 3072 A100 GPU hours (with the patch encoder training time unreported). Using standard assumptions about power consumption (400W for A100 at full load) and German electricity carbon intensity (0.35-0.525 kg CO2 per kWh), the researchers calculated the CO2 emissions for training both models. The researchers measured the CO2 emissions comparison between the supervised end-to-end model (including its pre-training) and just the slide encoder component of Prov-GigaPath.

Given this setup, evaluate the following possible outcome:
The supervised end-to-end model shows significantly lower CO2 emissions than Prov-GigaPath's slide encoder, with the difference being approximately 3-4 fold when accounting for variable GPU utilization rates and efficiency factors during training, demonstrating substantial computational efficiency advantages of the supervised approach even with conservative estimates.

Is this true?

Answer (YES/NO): NO